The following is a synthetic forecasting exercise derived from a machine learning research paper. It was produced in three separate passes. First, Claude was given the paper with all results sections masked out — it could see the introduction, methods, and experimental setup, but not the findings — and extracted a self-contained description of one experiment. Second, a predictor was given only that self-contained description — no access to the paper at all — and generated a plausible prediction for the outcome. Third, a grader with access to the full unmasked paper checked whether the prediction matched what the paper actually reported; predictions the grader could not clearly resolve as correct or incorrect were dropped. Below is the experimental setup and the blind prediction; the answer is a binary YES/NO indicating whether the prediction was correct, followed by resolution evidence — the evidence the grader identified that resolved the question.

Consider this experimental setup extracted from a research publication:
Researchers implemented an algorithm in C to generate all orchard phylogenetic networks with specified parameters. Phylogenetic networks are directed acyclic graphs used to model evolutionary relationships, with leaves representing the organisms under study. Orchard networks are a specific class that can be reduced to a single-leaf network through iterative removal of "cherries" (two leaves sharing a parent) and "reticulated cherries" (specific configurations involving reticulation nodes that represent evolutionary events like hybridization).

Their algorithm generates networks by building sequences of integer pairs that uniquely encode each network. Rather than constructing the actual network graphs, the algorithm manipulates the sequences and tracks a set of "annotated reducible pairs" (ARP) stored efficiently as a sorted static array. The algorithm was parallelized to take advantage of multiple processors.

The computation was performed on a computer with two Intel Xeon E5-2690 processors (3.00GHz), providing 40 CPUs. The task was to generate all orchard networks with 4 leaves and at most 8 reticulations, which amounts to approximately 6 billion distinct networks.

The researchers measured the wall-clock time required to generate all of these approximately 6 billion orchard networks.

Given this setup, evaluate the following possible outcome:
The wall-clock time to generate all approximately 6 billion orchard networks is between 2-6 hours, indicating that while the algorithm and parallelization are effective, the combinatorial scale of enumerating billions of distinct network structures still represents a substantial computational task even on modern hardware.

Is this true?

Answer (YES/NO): NO